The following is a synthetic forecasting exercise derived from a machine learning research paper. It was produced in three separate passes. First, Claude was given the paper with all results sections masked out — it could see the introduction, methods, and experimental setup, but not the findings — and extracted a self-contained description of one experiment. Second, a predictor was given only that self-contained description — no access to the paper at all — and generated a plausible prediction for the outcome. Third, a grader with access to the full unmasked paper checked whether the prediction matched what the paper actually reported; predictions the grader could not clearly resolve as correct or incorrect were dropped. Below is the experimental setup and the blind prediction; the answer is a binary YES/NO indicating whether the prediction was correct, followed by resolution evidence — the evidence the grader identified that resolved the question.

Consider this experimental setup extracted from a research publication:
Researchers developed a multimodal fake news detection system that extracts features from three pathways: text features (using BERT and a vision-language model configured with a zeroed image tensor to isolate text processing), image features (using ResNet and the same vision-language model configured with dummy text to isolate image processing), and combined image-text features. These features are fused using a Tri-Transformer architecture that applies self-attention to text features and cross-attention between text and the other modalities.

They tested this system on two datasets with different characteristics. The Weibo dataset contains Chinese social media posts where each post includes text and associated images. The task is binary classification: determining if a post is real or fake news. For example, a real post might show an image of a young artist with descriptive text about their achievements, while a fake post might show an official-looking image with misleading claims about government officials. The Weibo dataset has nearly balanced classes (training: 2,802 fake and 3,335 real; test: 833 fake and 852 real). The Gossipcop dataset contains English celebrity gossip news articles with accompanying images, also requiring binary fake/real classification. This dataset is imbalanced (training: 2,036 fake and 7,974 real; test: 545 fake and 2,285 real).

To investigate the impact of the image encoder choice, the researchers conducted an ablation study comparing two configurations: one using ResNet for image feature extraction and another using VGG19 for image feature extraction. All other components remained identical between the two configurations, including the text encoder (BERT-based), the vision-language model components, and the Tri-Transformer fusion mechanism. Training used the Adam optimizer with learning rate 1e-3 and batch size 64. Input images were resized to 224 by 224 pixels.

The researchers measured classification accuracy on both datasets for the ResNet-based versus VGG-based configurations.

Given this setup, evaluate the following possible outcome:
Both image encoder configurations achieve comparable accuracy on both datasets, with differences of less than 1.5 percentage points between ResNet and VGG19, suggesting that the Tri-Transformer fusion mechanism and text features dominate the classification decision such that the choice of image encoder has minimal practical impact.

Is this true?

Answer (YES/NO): NO